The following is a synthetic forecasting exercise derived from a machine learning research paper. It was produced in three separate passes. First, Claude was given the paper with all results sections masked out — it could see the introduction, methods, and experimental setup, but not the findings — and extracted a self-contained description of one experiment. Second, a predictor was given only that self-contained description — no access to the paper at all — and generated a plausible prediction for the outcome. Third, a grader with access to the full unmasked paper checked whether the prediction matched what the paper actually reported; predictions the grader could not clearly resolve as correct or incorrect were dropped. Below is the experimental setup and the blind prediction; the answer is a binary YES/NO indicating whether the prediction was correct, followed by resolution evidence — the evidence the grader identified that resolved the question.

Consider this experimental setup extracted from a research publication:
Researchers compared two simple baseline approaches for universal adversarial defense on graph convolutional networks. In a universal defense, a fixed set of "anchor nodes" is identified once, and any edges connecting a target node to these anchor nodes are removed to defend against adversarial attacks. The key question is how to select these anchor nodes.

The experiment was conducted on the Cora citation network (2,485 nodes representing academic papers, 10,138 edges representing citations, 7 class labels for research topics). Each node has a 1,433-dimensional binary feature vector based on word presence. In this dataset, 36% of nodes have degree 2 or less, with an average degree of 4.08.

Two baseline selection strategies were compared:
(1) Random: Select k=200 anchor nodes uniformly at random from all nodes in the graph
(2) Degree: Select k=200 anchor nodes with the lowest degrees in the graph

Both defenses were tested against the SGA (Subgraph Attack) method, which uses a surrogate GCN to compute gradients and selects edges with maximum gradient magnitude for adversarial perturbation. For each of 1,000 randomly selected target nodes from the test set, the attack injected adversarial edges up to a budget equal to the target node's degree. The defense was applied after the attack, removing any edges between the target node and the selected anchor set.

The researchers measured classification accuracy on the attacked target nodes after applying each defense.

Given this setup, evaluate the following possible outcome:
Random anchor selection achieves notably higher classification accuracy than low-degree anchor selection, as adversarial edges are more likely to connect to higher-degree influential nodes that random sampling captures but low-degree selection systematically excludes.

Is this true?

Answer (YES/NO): NO